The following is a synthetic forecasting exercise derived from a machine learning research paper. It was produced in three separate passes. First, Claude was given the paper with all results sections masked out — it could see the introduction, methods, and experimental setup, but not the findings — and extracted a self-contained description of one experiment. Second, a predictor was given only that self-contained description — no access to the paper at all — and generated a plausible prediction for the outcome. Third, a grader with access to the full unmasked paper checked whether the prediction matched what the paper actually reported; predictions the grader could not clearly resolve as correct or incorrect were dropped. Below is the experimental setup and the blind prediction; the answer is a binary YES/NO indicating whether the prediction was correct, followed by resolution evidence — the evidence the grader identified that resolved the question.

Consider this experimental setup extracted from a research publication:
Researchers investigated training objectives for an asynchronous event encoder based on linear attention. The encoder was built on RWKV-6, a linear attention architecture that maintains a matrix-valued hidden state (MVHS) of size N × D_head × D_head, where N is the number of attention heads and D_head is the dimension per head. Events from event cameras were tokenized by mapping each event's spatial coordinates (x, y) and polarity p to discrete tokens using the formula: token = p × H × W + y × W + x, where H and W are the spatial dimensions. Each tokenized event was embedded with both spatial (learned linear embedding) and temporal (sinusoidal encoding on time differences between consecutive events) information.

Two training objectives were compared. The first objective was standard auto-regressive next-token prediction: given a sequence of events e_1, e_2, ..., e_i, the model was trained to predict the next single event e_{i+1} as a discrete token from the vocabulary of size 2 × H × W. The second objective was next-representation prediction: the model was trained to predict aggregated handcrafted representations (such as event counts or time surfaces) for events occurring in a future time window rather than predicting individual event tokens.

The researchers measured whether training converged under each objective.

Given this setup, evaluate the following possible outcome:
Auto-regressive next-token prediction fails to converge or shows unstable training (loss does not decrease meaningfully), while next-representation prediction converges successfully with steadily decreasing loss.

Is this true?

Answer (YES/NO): YES